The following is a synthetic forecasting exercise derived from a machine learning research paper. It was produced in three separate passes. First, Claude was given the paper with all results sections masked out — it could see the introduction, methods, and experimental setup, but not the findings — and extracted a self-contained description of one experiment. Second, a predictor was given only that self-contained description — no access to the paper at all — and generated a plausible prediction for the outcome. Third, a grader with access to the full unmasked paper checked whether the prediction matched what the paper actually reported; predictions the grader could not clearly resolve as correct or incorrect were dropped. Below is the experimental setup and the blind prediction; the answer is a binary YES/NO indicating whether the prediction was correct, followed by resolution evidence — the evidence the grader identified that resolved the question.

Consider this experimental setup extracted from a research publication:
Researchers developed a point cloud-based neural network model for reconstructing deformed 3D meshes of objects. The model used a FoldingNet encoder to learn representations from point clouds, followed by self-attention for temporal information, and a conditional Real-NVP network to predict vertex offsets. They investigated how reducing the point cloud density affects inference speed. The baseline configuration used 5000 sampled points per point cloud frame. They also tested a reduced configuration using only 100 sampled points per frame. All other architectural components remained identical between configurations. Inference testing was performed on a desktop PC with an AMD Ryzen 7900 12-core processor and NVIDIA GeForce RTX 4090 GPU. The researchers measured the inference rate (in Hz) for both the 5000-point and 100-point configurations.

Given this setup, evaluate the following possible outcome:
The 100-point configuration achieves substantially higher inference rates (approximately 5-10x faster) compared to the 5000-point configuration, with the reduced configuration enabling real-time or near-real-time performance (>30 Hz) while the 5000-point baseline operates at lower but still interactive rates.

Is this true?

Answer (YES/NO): YES